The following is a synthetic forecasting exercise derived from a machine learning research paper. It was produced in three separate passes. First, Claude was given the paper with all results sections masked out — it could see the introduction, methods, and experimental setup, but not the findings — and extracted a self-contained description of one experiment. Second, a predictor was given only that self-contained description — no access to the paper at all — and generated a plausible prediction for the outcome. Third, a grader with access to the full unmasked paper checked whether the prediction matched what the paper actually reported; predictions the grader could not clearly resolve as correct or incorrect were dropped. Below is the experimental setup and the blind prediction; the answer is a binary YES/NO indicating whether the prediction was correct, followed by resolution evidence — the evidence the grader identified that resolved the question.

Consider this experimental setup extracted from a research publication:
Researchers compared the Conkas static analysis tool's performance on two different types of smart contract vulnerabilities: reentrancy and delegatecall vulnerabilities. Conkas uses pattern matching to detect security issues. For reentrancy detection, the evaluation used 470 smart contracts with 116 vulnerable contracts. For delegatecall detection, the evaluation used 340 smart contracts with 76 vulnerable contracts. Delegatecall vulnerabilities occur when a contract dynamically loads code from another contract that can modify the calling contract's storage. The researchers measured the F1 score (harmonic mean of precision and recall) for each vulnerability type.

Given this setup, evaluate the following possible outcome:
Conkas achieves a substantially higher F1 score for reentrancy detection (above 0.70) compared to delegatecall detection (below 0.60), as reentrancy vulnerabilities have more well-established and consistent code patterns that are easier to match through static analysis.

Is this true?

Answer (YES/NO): NO